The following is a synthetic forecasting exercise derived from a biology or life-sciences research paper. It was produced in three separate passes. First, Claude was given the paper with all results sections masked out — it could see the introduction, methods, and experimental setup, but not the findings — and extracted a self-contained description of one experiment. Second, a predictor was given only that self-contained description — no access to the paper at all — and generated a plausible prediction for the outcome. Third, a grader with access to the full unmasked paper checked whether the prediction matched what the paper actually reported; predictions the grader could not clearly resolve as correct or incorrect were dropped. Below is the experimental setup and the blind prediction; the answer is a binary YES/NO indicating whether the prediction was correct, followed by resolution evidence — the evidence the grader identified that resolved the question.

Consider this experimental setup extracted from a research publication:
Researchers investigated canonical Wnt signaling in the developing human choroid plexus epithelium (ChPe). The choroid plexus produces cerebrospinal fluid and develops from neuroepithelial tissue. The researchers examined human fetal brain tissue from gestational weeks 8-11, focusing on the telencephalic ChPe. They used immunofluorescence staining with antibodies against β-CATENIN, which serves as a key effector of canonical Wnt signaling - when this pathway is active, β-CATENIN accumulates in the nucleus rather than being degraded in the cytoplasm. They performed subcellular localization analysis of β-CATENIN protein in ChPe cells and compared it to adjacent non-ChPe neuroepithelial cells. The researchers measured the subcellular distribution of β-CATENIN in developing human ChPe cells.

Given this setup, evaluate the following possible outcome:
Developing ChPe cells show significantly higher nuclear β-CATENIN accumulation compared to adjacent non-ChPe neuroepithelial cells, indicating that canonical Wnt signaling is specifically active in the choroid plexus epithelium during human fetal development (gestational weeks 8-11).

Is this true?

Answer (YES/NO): NO